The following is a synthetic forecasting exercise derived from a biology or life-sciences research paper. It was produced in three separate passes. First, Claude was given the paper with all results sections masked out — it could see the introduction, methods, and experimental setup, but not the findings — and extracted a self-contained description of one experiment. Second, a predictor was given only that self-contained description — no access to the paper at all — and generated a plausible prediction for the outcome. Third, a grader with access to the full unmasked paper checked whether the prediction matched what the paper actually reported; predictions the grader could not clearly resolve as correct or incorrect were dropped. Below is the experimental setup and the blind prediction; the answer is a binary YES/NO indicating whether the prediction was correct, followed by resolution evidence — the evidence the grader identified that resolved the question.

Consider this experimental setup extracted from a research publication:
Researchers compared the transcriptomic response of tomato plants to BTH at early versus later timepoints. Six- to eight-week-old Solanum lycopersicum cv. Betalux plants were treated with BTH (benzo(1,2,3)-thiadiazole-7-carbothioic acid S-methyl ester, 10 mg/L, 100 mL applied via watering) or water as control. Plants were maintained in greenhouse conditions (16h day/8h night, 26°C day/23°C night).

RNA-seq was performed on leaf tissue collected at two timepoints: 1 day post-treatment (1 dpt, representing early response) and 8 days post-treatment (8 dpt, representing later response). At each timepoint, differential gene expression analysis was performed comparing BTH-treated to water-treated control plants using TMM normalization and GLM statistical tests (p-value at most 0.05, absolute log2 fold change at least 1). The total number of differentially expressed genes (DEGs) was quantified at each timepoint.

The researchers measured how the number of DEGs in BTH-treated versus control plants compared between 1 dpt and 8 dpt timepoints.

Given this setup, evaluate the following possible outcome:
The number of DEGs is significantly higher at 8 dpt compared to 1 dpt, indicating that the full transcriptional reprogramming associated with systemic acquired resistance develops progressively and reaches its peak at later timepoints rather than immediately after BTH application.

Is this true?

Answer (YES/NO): NO